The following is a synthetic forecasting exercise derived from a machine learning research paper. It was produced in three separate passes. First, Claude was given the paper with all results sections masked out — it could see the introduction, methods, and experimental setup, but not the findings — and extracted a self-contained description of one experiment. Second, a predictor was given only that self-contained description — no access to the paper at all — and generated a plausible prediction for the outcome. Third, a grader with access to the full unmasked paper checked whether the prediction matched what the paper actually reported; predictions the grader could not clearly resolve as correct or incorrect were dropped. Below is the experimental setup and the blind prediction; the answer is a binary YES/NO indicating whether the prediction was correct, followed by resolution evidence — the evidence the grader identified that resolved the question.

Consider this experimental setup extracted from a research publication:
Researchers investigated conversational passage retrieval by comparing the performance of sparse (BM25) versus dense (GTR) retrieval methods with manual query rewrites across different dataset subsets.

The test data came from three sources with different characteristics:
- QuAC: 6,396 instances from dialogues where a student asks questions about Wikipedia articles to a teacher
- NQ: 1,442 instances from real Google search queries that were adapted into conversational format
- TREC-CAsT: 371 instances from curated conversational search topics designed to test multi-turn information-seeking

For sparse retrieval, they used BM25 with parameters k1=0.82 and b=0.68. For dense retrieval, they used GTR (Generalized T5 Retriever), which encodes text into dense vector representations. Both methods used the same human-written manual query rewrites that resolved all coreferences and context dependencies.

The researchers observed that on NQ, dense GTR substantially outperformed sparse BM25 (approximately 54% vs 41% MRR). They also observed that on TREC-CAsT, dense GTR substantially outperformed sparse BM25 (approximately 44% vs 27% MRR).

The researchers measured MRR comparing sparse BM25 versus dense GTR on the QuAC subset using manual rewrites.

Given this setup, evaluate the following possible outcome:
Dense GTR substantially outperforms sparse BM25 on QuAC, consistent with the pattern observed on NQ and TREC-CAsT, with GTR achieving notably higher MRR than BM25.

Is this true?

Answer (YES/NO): NO